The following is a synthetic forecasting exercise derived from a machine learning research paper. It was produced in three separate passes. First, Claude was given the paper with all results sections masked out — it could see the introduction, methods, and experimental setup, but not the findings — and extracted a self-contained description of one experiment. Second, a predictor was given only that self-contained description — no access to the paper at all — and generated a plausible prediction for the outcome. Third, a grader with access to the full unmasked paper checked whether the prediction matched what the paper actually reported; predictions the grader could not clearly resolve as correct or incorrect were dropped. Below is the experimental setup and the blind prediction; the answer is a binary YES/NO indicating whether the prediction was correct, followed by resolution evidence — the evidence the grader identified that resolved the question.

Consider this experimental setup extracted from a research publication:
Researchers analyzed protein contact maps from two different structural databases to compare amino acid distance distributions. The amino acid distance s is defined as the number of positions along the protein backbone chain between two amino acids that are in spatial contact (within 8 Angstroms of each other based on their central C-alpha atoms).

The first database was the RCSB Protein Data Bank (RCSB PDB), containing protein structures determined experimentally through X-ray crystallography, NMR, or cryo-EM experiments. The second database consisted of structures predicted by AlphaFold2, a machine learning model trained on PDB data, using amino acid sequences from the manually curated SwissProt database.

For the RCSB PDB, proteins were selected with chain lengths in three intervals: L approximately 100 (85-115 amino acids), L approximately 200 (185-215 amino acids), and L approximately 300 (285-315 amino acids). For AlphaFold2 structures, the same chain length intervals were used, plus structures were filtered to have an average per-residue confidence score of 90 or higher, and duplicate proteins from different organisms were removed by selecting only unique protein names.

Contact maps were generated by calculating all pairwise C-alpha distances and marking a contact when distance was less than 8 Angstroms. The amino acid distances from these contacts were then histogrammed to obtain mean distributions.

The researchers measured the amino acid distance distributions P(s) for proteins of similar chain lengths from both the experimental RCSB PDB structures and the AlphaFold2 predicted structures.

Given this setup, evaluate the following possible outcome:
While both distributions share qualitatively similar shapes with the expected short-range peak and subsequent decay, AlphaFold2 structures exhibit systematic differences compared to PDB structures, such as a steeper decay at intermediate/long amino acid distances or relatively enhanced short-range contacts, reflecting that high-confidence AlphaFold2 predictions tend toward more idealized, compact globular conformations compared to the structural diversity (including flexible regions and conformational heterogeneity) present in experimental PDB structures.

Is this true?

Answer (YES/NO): NO